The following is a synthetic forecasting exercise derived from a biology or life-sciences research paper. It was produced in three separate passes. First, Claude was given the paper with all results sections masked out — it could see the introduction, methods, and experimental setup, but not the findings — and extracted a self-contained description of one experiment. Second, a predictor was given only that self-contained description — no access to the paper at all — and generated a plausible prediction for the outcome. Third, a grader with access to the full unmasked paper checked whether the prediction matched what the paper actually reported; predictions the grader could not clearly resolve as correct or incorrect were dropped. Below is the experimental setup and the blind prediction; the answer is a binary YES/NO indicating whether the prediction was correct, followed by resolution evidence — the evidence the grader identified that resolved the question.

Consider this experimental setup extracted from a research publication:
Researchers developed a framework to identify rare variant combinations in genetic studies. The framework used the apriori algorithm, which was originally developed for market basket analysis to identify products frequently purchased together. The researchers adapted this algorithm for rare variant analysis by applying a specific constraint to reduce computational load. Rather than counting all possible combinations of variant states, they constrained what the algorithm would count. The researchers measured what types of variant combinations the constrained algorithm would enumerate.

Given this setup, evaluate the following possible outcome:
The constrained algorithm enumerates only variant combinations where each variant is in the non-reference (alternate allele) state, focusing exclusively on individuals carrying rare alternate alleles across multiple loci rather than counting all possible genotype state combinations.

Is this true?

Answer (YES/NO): YES